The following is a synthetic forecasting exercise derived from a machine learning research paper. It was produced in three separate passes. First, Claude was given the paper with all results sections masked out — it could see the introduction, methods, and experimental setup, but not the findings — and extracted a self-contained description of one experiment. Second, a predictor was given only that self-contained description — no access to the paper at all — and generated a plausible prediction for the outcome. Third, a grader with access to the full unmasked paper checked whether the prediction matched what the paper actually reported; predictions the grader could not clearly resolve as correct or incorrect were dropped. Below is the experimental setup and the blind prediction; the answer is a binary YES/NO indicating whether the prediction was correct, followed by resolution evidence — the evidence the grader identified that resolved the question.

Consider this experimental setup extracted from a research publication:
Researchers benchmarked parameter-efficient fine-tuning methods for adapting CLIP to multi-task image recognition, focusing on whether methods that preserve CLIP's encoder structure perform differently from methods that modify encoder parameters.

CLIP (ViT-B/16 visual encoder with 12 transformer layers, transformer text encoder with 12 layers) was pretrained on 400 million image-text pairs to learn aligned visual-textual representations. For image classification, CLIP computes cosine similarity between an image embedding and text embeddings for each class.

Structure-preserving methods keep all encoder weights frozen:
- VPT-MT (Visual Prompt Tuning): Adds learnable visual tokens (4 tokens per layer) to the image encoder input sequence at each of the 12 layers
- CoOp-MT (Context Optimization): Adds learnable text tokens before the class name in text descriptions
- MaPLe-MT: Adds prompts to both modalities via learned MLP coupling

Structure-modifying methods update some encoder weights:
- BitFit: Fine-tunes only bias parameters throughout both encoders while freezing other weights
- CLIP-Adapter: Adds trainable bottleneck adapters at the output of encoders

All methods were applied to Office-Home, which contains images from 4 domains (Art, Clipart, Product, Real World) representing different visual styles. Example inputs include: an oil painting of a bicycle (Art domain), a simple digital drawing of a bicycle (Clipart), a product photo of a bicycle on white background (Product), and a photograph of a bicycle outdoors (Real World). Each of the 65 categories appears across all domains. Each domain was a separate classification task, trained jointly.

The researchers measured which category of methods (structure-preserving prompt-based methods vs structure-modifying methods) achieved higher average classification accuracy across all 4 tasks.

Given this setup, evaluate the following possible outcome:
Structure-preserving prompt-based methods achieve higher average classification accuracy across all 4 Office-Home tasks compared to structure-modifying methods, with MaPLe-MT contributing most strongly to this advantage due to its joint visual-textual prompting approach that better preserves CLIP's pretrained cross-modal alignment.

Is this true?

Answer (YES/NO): YES